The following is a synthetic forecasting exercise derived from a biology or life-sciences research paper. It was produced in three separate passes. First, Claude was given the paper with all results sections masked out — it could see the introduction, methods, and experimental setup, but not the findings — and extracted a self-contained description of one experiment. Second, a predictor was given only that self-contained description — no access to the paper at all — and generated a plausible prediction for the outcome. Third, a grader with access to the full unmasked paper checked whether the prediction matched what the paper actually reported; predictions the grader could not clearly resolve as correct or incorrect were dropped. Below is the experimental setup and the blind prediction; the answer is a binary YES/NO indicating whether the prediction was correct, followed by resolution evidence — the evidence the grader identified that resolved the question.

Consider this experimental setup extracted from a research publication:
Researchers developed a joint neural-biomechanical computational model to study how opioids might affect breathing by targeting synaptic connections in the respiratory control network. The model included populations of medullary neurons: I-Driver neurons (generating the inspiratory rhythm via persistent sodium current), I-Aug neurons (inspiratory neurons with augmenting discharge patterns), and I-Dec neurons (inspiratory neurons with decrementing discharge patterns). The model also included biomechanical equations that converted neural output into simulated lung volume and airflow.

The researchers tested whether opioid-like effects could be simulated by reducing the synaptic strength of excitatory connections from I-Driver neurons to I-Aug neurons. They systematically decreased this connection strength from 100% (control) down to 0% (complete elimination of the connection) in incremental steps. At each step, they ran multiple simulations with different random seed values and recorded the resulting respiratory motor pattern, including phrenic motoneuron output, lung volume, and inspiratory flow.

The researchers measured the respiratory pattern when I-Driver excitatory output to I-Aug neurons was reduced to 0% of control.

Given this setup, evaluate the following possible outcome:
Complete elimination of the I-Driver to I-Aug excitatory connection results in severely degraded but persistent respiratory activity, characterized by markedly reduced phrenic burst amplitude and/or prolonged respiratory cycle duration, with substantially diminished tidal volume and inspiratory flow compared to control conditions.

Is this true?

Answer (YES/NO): YES